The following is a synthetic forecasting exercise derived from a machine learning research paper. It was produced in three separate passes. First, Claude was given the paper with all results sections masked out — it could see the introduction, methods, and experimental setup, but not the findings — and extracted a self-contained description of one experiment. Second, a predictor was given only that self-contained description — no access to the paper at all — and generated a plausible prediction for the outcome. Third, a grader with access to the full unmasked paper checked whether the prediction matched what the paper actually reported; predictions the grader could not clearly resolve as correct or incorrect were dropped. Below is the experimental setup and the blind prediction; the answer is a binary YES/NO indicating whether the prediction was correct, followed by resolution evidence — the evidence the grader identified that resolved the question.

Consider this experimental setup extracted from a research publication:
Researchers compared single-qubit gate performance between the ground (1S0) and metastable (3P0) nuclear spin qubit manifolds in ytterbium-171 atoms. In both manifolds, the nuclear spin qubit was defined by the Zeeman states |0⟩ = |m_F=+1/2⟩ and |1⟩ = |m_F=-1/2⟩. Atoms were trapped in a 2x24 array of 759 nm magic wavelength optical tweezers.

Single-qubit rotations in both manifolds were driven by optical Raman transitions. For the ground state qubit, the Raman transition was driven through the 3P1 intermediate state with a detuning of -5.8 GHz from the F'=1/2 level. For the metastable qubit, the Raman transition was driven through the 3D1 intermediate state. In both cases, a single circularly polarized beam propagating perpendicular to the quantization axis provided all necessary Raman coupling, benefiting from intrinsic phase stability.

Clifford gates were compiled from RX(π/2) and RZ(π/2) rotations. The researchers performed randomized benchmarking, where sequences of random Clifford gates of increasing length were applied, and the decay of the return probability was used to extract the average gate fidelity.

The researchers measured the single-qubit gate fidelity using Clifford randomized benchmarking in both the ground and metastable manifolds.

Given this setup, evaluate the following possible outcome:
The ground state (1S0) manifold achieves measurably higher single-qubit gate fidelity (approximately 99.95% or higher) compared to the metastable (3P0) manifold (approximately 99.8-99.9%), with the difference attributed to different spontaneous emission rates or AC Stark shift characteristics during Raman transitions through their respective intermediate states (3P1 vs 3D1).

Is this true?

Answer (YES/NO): NO